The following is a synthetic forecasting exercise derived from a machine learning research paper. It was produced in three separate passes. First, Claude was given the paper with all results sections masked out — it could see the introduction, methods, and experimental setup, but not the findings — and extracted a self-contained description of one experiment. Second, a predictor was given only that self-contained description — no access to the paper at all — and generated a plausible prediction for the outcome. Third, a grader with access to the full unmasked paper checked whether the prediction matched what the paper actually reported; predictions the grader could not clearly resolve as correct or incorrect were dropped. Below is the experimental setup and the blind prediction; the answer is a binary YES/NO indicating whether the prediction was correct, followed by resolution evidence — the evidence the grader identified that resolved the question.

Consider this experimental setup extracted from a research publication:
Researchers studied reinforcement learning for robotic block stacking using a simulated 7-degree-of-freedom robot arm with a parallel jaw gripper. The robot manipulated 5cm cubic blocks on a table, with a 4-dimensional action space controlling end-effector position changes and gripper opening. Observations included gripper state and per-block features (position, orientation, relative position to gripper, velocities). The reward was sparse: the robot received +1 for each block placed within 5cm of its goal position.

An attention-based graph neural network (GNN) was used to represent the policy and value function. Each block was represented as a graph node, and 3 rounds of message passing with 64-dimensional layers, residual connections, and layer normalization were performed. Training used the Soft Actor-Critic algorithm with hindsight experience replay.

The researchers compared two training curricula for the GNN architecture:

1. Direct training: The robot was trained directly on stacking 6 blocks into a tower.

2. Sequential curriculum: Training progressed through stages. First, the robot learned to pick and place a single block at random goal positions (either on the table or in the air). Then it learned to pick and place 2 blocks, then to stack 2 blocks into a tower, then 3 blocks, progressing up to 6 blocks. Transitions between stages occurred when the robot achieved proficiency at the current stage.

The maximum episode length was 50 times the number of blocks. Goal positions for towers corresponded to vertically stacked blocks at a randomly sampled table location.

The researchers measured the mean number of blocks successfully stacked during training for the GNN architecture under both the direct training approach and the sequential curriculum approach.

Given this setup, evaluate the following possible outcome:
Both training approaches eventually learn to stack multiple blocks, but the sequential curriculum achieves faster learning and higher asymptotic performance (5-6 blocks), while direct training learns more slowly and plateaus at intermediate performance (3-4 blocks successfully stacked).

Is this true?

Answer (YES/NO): NO